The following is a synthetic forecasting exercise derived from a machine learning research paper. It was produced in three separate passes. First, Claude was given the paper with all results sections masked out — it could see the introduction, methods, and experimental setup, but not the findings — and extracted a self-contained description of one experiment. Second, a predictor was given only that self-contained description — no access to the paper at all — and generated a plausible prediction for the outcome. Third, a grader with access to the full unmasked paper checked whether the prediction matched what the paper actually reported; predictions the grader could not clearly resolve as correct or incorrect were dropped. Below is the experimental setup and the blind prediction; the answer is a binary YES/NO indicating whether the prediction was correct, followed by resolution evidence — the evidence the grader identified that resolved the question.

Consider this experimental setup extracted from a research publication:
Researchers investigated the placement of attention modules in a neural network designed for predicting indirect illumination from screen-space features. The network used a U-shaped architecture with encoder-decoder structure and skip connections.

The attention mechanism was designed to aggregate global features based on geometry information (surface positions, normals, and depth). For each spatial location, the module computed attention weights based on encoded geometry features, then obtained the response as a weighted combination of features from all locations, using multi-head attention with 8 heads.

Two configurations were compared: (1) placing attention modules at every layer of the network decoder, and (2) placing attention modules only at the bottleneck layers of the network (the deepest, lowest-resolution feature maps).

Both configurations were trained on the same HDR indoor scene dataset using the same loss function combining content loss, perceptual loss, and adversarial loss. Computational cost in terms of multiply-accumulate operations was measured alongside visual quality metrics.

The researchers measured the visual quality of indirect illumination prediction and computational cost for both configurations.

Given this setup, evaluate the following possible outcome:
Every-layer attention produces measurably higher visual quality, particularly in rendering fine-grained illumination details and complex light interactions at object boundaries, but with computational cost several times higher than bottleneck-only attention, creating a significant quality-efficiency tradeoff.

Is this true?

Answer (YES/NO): NO